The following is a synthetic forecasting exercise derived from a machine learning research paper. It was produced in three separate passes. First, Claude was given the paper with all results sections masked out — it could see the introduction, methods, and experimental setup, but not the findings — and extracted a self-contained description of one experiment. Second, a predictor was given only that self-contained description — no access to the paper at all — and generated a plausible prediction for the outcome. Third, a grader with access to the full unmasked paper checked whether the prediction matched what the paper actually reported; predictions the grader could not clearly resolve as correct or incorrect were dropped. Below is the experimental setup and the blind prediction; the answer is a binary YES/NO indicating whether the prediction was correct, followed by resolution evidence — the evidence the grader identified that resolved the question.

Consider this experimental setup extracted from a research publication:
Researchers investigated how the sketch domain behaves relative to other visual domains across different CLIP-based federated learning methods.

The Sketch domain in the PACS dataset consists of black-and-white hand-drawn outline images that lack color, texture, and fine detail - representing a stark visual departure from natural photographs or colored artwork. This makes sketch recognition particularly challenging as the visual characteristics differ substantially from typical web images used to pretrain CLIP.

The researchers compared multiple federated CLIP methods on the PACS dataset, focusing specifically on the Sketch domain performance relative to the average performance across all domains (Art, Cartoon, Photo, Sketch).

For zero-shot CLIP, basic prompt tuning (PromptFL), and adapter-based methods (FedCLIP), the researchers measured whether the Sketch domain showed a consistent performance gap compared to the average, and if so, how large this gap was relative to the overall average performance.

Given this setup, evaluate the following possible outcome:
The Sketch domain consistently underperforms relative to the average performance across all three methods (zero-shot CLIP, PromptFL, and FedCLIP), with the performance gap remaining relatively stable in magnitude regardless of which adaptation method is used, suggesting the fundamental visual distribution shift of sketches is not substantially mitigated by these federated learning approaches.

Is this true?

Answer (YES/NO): NO